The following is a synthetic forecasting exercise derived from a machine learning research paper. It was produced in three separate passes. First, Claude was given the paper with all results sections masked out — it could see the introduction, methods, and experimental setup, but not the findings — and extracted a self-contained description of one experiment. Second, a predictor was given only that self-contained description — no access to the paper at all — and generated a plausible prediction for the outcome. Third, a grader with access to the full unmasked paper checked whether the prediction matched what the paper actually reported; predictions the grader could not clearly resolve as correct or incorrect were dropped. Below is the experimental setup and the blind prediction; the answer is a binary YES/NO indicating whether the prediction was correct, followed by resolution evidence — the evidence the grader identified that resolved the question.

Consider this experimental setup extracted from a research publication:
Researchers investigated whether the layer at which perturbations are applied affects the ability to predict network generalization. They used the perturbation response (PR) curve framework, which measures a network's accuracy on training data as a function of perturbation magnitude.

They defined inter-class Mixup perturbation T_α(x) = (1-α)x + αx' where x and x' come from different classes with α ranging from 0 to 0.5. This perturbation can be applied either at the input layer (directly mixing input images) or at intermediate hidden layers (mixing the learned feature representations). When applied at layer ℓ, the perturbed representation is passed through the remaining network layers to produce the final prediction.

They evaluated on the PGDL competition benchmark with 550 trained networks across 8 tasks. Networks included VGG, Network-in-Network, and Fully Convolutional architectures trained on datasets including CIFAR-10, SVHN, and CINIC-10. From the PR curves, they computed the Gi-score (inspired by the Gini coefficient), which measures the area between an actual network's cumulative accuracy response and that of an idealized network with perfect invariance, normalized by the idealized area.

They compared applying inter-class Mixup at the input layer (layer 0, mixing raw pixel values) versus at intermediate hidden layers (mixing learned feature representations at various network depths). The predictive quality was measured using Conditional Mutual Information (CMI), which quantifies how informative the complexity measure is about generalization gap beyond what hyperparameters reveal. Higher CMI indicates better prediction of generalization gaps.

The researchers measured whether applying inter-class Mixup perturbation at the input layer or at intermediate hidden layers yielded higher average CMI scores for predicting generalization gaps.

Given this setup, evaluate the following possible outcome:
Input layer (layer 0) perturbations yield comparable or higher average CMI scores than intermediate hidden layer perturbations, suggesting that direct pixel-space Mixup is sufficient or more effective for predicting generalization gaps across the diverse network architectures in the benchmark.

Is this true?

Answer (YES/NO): YES